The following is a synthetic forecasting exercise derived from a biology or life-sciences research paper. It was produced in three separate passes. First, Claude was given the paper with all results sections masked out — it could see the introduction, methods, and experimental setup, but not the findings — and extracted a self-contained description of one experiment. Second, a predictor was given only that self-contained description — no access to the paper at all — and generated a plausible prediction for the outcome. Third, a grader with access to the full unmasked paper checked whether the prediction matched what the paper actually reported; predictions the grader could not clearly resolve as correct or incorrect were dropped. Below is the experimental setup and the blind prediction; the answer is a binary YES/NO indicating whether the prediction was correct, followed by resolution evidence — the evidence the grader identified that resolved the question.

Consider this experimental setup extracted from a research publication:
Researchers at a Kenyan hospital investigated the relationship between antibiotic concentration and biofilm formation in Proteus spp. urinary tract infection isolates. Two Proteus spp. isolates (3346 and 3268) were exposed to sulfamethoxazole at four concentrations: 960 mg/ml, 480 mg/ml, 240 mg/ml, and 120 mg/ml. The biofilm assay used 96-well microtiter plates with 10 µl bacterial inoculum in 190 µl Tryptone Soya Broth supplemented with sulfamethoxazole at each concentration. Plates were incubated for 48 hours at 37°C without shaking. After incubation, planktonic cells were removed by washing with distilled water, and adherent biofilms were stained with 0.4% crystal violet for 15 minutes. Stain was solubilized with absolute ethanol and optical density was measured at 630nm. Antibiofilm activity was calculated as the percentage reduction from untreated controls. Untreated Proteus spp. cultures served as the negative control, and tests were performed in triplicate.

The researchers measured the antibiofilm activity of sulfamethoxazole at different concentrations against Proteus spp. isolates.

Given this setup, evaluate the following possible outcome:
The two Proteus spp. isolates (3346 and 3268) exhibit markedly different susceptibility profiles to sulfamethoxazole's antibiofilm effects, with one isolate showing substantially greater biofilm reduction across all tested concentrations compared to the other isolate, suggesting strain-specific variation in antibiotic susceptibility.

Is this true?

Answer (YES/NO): YES